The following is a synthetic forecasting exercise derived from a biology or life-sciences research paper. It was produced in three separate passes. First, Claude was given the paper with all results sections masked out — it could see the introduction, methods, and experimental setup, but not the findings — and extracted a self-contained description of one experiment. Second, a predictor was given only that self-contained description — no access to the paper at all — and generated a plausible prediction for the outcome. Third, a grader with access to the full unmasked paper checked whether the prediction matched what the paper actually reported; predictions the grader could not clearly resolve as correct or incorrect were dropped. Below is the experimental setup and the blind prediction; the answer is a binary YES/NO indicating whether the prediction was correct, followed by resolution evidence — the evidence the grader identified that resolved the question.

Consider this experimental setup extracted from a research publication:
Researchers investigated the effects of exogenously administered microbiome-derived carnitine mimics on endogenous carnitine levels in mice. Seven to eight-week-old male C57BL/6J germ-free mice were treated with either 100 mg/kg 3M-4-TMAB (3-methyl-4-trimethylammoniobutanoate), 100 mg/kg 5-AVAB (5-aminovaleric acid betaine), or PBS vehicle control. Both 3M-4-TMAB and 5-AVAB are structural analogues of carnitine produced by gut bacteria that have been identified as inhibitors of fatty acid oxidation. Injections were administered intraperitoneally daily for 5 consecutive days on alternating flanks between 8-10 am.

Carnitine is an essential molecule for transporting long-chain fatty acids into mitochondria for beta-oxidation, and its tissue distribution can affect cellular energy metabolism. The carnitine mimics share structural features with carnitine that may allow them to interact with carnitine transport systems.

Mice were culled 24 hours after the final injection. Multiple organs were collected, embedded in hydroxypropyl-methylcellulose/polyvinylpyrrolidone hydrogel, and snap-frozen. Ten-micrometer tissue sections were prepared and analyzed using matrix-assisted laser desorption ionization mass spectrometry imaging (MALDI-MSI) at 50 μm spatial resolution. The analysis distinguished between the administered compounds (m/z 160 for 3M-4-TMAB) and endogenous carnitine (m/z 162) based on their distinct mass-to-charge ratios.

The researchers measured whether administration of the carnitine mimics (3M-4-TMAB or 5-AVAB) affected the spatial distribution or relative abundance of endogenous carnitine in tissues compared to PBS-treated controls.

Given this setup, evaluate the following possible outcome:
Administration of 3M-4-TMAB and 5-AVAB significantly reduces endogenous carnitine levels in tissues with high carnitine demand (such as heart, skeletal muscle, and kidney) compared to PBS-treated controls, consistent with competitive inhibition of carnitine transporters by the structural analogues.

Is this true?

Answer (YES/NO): YES